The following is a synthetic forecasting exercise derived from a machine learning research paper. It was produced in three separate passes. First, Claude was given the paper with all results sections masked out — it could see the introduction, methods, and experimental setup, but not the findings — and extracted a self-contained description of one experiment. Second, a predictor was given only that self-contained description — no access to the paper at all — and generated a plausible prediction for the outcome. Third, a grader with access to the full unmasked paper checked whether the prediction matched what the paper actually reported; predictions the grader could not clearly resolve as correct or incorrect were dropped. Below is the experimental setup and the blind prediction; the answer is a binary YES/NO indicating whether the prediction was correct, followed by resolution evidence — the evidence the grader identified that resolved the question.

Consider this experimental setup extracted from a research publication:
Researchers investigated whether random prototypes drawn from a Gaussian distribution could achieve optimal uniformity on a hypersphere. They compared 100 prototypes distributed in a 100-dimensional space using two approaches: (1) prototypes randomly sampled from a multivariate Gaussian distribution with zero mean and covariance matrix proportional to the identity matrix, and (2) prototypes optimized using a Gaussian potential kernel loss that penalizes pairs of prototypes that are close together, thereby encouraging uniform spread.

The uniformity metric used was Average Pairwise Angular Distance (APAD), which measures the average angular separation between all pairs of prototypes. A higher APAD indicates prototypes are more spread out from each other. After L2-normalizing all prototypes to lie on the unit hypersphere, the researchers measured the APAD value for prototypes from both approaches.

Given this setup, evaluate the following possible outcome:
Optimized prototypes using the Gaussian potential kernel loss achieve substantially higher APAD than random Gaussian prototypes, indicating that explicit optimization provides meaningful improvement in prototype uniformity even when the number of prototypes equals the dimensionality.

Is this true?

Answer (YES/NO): NO